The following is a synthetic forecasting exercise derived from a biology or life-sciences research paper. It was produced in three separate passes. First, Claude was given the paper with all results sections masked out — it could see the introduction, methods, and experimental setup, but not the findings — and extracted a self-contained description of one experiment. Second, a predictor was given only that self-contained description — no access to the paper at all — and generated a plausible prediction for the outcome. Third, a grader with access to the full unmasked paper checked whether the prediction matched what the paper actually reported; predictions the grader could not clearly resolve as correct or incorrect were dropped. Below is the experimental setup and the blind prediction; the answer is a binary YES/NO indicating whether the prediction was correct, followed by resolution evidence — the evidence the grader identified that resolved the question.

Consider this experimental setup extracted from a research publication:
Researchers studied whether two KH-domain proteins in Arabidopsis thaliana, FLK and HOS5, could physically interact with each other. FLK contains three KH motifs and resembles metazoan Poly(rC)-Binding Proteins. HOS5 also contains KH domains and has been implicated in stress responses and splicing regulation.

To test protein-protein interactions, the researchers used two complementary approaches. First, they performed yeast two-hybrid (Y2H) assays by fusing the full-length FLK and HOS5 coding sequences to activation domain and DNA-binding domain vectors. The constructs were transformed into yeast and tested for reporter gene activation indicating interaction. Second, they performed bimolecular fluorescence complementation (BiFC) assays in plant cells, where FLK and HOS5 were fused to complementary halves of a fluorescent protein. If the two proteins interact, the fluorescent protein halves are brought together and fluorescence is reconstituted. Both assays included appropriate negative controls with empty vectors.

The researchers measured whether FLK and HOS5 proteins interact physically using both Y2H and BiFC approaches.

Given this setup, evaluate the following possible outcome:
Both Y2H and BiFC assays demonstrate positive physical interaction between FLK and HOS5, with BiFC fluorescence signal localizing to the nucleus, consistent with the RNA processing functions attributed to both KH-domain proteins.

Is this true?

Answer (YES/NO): YES